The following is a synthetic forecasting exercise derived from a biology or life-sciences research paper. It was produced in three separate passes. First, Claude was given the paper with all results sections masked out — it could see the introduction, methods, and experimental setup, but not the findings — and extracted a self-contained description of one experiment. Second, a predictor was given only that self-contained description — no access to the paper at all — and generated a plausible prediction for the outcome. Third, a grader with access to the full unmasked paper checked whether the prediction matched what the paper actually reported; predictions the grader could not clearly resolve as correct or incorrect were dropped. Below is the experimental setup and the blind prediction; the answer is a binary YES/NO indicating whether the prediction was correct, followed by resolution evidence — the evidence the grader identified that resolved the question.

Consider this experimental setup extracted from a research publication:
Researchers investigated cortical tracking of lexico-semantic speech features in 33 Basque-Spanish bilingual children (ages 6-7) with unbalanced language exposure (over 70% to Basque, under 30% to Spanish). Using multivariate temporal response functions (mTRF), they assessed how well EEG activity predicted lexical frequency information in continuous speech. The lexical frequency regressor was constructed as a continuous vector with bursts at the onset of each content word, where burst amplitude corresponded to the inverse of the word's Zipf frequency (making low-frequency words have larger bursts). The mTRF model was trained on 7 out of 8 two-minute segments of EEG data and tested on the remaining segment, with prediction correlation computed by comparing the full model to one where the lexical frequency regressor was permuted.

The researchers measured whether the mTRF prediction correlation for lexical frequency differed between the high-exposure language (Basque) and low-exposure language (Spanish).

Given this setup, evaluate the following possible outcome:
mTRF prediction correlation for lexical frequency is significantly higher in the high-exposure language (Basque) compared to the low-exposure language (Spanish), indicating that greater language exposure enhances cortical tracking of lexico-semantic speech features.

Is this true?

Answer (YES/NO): NO